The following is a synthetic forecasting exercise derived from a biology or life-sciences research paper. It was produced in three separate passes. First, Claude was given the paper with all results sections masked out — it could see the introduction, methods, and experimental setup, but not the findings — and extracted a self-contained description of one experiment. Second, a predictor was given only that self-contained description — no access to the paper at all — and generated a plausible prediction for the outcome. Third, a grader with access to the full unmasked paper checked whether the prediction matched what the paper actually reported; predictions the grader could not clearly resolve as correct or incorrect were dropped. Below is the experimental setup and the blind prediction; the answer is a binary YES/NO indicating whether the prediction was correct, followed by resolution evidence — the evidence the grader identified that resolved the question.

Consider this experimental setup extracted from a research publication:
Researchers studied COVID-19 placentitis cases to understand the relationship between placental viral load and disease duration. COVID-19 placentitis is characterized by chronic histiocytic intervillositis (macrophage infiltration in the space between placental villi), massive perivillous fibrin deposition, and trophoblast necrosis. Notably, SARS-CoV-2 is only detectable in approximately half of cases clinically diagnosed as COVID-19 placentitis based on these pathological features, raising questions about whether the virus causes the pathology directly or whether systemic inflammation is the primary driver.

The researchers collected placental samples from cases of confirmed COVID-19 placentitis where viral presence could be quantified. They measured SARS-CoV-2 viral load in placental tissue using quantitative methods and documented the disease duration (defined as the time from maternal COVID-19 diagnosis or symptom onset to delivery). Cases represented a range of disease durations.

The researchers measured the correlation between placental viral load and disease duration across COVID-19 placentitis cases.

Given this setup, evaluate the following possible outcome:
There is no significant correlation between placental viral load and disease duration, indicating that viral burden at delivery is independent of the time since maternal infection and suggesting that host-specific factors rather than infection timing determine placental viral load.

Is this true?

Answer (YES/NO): NO